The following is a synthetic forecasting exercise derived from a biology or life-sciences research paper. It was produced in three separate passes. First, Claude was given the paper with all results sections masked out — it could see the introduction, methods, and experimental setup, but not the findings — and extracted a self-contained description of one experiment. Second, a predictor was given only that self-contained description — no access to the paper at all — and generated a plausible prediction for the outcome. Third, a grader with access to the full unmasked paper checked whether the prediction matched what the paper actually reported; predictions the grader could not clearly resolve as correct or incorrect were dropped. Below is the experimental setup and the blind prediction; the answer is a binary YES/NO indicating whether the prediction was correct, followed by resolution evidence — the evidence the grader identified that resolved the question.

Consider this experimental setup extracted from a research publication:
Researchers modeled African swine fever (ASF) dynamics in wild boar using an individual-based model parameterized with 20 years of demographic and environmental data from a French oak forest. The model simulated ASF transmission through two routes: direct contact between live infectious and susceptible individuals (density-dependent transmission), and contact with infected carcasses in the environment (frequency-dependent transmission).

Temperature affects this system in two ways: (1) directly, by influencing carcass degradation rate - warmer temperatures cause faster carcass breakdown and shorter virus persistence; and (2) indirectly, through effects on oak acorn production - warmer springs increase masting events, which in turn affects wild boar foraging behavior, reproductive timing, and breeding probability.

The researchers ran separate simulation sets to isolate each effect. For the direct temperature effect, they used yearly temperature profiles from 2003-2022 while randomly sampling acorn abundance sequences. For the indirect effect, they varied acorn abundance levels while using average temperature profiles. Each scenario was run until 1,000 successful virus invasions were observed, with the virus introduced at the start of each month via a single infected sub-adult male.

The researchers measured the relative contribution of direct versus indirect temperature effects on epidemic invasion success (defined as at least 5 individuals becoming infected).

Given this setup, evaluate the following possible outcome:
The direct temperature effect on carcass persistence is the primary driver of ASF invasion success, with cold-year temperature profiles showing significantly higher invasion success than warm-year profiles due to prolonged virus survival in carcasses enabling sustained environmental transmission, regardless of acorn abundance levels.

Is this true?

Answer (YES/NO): NO